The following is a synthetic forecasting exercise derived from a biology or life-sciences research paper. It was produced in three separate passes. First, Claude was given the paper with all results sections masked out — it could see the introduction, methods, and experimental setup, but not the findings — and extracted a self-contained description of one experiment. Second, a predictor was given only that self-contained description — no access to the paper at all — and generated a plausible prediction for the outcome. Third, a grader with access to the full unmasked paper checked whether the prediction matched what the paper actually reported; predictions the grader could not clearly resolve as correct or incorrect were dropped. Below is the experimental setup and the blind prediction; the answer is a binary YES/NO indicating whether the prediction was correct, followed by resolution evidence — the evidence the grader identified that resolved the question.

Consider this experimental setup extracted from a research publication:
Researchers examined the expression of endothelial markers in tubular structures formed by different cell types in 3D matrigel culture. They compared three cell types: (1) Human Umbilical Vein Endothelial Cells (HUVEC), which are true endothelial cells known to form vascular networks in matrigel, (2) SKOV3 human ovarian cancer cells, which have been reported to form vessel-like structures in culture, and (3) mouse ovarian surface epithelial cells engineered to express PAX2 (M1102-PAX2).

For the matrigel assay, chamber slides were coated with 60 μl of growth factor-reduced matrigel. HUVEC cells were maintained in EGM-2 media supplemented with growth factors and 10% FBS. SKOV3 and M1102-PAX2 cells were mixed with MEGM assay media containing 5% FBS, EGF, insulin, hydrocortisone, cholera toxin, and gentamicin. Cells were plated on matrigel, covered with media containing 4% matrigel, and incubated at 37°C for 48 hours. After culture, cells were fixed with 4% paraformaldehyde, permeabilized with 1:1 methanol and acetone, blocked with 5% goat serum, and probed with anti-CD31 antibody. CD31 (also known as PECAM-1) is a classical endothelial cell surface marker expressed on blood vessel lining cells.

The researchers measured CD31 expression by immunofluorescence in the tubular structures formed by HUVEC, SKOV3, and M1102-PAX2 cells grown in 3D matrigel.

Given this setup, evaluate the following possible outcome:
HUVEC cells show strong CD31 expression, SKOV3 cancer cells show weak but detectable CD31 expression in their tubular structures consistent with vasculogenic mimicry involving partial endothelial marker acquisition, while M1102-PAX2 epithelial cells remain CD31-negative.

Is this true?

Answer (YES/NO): YES